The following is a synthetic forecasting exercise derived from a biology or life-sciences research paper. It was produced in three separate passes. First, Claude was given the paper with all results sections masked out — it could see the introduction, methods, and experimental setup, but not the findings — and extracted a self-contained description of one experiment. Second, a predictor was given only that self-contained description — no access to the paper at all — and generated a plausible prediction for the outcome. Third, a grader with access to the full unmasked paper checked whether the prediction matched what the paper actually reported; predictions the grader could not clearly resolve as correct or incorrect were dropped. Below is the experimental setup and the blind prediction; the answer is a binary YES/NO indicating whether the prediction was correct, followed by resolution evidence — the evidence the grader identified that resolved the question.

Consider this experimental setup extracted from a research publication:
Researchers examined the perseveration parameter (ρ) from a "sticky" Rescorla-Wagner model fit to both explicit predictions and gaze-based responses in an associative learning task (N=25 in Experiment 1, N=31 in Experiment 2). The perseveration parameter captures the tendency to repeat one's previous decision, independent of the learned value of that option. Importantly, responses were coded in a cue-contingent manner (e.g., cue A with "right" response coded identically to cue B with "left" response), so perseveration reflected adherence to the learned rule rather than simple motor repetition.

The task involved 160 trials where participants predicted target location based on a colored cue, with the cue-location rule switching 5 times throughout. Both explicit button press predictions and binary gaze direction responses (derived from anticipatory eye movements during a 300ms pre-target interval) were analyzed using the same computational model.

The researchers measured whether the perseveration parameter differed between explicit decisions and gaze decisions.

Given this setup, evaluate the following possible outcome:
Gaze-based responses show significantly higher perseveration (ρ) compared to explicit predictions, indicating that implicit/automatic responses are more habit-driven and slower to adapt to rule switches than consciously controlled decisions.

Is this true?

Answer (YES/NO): NO